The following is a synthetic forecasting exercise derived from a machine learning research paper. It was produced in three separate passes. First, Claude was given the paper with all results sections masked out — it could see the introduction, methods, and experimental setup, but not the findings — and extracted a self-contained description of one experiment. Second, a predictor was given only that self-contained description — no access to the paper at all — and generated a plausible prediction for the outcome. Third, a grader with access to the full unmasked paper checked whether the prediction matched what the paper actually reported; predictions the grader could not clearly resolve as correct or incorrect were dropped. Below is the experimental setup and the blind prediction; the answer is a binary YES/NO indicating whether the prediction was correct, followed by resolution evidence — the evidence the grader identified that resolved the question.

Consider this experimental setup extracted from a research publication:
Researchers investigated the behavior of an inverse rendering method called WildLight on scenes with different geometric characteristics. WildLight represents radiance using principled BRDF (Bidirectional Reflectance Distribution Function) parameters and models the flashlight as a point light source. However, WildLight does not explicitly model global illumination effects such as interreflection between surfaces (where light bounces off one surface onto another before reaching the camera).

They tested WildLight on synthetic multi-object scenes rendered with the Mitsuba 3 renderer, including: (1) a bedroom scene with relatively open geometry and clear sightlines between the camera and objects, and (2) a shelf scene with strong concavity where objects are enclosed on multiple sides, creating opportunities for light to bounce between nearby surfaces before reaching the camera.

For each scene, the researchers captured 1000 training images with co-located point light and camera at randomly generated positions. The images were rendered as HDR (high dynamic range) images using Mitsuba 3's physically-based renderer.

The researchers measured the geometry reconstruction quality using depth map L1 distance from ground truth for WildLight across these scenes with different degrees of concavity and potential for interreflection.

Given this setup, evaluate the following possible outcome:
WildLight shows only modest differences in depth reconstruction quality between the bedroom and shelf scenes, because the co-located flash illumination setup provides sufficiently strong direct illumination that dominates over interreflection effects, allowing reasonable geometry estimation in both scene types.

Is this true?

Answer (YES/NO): NO